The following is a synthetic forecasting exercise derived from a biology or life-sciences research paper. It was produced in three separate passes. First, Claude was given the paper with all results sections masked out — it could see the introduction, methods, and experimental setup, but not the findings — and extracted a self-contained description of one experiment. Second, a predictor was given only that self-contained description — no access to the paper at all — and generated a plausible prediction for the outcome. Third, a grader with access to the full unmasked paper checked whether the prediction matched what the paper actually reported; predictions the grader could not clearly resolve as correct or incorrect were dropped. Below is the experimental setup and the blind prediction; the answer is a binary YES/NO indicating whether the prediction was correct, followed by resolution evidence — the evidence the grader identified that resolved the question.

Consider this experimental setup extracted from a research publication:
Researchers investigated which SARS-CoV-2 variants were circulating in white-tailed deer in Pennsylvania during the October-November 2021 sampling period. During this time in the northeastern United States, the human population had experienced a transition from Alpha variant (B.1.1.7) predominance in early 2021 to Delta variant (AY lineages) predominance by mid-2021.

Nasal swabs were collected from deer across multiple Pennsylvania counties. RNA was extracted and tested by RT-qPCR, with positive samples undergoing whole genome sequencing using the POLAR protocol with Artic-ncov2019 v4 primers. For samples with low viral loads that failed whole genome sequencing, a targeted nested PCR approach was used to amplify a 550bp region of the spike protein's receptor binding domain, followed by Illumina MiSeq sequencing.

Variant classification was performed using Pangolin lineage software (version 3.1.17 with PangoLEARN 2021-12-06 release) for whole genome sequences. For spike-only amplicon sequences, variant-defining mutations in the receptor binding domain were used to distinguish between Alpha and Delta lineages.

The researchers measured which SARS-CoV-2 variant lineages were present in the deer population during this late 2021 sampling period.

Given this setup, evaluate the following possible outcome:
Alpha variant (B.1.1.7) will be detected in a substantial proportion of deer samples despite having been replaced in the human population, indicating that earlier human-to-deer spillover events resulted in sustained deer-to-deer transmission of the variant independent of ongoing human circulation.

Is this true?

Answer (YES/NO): YES